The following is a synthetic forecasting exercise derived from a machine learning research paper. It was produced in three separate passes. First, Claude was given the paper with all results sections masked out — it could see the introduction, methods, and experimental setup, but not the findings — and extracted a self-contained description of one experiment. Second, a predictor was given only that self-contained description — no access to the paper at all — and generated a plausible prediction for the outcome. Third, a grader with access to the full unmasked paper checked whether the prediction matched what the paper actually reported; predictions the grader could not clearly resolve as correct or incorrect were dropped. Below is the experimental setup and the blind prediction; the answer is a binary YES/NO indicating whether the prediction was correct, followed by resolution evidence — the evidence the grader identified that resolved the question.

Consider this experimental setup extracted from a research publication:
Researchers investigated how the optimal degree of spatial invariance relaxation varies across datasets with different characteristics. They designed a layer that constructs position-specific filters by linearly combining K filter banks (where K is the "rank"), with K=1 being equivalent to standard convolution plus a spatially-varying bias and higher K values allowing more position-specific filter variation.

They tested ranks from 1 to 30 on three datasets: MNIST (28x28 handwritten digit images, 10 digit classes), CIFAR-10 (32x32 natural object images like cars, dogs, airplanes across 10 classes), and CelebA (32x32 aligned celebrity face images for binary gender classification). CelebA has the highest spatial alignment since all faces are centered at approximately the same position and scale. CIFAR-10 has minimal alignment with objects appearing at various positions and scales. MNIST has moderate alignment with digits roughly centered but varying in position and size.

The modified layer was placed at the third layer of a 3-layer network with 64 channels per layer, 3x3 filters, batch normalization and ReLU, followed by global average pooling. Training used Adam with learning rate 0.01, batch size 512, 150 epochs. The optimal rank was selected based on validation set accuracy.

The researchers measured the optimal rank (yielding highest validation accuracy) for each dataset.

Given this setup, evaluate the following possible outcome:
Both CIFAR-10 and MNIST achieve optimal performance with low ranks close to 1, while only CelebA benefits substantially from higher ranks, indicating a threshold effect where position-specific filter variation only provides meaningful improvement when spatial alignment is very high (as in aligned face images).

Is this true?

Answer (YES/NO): NO